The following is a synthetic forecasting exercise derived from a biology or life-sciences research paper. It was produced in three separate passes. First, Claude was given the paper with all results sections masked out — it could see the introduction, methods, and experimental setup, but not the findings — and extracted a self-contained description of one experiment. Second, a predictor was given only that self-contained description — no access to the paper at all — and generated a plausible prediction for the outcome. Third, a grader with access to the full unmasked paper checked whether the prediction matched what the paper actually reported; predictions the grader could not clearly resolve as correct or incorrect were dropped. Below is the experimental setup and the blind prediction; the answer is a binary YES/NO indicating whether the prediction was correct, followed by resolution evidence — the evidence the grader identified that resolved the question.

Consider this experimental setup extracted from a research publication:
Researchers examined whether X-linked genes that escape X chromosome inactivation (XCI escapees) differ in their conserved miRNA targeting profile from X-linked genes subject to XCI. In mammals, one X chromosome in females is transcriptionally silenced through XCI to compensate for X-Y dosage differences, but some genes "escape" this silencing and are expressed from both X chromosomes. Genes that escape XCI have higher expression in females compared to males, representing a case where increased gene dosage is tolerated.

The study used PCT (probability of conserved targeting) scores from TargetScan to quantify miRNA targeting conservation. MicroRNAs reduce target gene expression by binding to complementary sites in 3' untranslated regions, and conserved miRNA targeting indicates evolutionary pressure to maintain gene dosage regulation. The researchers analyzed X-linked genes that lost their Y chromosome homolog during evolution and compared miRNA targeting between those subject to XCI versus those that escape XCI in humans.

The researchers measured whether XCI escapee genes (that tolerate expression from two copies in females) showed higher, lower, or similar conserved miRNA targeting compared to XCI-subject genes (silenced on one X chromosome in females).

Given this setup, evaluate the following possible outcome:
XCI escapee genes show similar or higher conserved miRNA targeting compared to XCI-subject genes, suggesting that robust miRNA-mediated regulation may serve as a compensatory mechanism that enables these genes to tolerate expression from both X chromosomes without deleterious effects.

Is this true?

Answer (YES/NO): NO